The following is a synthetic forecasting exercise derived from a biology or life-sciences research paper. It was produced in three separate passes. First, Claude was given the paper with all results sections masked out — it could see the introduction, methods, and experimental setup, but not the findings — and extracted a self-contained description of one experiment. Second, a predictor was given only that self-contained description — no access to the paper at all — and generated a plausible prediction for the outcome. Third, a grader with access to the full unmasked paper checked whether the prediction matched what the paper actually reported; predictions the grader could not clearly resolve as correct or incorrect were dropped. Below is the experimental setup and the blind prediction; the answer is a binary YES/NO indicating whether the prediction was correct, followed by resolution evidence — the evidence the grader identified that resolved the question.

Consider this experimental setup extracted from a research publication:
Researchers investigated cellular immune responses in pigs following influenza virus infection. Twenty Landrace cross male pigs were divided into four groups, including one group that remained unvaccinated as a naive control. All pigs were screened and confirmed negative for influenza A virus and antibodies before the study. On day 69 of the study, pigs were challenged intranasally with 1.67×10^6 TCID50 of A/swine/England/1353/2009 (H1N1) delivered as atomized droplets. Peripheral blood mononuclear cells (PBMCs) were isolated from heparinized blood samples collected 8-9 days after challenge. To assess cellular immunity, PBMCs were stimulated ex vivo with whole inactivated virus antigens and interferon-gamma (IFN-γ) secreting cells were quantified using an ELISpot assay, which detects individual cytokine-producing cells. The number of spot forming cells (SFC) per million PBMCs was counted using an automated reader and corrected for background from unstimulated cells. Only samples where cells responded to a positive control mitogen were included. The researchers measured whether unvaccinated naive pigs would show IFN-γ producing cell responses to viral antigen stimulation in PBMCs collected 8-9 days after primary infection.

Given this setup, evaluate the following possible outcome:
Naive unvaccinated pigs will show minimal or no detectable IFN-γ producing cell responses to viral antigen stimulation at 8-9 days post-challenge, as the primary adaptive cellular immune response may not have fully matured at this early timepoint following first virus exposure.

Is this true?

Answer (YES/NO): YES